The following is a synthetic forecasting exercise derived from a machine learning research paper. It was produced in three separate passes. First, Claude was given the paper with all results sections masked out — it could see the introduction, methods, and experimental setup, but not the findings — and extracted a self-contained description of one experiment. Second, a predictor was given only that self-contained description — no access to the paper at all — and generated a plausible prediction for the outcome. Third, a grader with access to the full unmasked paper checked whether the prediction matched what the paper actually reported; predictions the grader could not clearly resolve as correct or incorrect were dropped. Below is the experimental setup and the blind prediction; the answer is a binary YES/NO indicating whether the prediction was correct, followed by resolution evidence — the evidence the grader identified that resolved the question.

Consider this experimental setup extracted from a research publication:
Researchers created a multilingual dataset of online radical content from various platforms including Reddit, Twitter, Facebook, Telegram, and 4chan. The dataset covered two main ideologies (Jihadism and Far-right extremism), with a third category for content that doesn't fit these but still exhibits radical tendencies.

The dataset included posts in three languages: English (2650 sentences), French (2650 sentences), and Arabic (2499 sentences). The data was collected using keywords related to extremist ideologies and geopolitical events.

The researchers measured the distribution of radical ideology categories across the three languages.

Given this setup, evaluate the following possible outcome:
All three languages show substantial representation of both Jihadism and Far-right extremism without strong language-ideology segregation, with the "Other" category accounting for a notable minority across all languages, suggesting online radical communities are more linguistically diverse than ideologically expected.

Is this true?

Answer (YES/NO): NO